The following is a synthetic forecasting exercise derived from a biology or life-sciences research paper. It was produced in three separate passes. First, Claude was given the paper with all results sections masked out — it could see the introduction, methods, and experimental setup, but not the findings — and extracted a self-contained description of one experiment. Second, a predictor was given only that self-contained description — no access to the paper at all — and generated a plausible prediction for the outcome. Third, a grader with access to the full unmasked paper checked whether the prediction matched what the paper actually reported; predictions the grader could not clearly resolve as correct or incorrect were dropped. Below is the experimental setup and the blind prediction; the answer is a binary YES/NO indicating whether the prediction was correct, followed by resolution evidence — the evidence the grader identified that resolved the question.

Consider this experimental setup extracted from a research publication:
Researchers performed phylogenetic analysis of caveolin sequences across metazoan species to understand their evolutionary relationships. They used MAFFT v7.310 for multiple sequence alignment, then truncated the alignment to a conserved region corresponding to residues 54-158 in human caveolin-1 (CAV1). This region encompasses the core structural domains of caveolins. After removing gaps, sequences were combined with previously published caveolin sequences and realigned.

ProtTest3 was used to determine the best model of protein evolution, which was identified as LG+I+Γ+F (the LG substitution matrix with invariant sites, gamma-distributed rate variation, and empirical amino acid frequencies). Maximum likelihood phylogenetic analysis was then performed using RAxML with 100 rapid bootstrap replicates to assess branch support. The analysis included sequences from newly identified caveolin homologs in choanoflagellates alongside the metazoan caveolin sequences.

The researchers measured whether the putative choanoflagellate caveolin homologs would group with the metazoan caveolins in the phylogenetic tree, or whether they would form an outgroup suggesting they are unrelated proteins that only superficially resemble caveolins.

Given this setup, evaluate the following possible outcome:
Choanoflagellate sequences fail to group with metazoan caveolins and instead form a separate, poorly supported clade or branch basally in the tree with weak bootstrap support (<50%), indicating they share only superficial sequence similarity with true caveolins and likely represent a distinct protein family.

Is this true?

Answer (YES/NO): NO